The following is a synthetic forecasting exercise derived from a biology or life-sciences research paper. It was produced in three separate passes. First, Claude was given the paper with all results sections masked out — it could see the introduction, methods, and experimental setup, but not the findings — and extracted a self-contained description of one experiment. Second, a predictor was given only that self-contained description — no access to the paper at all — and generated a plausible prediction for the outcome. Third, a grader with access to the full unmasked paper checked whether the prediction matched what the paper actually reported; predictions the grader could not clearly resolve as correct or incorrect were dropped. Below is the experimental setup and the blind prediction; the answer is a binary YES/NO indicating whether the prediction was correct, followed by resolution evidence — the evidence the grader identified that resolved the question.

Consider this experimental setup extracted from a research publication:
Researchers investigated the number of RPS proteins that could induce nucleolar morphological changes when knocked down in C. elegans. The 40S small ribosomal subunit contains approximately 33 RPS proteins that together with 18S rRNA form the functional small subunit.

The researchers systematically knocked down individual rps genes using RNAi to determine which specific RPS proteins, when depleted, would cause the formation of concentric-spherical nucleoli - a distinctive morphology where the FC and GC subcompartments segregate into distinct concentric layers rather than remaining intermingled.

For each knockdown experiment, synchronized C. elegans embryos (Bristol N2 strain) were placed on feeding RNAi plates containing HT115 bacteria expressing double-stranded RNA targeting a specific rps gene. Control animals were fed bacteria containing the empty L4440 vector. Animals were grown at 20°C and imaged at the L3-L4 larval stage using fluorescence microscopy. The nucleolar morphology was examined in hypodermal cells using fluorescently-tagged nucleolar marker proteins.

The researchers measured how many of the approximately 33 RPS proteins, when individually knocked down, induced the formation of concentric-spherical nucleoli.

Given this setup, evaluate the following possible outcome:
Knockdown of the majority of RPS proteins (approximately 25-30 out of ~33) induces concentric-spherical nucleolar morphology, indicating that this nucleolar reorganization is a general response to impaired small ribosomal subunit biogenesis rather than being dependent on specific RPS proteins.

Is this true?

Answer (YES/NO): NO